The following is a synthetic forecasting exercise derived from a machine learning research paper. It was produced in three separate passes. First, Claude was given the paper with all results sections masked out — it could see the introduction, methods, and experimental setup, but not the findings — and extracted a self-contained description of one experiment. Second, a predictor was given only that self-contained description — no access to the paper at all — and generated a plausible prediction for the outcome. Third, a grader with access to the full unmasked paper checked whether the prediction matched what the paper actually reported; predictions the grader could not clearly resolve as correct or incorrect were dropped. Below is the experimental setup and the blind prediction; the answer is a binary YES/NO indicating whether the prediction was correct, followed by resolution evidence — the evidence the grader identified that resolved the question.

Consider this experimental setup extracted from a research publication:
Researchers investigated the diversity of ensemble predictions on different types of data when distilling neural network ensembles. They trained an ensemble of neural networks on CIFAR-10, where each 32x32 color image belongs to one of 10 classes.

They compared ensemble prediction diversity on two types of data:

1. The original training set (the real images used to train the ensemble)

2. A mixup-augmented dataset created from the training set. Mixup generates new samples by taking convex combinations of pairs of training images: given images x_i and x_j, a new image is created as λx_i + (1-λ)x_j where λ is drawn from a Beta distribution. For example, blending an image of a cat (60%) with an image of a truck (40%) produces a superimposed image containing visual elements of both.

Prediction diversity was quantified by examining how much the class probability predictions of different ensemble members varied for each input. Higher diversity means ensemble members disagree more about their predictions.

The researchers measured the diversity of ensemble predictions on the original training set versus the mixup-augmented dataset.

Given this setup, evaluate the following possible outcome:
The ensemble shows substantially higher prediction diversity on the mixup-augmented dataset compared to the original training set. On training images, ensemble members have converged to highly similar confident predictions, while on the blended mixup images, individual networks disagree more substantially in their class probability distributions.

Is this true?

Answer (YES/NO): NO